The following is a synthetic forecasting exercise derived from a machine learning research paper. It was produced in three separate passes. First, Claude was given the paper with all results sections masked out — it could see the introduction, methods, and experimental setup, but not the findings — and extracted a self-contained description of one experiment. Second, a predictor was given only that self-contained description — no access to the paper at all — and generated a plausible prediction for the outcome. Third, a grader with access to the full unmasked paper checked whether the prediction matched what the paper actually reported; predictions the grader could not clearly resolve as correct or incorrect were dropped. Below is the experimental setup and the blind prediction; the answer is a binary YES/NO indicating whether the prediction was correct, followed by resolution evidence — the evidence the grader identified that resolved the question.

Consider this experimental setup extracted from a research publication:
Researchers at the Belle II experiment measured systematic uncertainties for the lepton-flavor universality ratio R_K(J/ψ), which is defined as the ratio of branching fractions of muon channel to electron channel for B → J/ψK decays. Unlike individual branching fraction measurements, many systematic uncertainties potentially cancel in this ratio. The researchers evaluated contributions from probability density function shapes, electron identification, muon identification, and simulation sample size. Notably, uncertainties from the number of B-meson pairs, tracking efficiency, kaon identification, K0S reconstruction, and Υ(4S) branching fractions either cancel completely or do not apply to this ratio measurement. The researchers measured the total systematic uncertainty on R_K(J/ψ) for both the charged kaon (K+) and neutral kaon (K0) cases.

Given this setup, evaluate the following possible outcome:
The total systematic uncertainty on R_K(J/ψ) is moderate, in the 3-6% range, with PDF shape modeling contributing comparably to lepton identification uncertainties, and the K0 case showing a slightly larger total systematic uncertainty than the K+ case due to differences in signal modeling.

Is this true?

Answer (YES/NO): NO